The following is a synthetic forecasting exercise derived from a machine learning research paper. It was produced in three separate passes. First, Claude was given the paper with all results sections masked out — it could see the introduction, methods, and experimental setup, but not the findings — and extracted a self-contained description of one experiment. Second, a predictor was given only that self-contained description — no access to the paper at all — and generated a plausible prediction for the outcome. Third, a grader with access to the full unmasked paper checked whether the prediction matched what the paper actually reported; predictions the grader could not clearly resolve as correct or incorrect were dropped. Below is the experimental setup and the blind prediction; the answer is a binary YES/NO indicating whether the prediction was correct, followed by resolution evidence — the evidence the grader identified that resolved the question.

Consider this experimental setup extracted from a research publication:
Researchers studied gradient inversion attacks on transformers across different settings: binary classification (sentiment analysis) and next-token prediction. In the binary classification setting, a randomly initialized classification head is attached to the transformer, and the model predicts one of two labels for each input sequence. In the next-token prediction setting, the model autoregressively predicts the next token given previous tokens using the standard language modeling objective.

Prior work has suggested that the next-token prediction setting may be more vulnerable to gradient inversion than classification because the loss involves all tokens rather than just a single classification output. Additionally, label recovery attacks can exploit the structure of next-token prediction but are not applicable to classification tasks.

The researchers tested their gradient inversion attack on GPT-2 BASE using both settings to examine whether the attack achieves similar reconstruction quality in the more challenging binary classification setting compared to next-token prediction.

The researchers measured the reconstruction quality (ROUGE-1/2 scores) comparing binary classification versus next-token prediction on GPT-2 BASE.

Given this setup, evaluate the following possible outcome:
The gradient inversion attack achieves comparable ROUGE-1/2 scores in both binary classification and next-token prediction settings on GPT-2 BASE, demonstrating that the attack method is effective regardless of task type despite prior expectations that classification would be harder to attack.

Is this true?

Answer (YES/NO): YES